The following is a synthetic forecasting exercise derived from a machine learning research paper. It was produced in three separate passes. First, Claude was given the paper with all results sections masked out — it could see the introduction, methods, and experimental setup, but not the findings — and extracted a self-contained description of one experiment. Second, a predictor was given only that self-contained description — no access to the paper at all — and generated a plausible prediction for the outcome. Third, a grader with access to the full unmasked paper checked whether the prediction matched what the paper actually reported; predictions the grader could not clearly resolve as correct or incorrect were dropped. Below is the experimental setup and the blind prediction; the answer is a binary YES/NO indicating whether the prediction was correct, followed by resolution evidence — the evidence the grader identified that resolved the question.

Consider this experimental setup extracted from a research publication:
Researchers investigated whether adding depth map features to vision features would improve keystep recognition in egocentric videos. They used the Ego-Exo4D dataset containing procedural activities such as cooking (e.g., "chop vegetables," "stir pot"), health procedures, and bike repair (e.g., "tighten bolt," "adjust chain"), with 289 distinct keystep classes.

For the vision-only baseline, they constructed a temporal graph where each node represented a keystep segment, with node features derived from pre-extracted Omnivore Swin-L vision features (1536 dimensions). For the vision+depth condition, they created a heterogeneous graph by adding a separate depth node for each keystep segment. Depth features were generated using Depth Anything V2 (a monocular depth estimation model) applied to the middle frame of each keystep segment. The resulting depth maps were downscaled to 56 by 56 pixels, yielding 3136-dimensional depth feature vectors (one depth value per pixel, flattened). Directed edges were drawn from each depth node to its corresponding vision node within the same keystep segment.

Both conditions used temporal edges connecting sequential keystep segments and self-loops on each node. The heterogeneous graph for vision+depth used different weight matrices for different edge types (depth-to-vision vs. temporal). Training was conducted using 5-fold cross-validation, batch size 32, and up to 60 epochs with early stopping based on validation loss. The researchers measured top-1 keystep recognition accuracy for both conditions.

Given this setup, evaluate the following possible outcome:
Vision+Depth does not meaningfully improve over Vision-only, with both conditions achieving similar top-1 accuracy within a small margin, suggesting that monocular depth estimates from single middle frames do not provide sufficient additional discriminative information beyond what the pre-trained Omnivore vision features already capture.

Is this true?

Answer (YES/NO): NO